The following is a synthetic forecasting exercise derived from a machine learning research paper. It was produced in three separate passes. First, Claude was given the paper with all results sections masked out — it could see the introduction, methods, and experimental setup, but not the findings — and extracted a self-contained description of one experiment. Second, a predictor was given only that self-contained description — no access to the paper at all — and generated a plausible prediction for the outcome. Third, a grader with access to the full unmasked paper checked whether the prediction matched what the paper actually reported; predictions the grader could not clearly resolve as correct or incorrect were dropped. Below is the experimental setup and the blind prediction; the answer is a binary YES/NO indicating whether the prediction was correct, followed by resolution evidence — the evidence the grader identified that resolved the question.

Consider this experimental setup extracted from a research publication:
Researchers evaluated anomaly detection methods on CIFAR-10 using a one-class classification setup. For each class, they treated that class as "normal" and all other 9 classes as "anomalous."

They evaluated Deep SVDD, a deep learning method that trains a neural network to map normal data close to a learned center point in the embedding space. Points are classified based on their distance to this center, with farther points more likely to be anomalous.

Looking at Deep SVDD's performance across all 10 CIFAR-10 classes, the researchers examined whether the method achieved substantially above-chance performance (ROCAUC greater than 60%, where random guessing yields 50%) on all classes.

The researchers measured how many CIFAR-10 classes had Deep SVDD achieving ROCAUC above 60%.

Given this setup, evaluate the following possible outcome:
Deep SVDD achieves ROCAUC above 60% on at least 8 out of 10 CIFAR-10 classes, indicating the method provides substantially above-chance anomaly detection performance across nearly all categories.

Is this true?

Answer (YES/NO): YES